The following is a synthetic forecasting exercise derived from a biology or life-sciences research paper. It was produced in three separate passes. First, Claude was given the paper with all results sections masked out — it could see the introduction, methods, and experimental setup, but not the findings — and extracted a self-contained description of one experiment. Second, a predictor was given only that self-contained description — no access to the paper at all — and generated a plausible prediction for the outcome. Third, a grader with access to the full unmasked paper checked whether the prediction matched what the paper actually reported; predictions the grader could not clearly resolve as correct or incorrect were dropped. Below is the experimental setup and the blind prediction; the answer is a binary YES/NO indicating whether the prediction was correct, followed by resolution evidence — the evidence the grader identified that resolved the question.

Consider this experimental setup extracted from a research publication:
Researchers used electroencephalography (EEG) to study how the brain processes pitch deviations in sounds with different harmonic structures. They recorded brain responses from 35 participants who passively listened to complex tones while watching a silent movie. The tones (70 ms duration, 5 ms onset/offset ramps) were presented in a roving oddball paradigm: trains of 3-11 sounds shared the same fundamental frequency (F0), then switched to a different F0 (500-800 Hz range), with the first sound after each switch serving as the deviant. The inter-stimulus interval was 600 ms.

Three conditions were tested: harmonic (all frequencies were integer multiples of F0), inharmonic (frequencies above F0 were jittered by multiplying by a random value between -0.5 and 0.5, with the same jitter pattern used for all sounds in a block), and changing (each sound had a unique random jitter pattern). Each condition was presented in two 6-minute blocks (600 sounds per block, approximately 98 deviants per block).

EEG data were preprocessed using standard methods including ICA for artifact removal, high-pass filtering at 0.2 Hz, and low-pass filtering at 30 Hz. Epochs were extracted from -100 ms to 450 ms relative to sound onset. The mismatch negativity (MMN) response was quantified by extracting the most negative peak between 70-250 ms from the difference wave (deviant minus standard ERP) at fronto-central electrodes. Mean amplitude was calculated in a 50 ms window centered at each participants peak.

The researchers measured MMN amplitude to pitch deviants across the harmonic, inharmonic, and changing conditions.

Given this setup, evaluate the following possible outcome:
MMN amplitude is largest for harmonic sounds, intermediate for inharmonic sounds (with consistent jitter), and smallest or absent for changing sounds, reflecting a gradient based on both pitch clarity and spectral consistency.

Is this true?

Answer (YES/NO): NO